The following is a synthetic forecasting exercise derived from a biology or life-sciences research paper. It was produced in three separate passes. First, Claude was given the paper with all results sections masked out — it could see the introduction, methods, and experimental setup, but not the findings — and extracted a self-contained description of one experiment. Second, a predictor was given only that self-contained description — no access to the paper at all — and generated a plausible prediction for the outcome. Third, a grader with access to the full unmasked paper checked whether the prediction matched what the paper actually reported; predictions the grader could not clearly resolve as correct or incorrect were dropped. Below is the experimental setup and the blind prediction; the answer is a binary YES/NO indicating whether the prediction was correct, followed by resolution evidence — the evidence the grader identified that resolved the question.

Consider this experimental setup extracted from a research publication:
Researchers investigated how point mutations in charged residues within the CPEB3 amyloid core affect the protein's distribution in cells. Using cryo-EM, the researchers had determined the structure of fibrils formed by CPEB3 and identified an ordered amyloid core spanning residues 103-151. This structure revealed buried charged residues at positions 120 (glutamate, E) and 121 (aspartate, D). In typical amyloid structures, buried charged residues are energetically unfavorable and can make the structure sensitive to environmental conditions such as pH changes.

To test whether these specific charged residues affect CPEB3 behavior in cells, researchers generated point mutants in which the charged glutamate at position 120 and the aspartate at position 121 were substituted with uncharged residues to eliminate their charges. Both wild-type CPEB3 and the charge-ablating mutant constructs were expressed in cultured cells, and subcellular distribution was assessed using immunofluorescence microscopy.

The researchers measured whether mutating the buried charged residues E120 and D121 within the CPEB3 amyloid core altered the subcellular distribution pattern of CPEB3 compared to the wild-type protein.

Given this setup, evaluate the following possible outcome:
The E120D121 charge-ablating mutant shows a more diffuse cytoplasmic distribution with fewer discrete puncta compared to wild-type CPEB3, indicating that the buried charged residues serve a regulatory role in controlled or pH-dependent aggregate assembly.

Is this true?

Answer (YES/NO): NO